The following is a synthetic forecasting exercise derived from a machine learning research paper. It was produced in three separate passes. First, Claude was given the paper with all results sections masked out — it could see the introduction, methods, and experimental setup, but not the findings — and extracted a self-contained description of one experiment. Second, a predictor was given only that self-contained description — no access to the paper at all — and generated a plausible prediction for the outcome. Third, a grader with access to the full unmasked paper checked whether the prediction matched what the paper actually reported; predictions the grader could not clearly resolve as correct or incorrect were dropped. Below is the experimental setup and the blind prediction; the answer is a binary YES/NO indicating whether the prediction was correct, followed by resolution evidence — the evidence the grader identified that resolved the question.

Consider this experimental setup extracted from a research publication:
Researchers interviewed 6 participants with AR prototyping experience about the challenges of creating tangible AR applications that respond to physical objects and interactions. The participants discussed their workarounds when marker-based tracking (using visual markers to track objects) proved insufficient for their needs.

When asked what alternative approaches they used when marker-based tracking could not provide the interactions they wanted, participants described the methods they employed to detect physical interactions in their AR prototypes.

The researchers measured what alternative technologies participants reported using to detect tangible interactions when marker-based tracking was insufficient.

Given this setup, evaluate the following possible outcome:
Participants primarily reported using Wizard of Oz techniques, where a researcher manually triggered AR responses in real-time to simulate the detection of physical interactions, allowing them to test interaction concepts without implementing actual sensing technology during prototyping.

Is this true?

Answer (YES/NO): NO